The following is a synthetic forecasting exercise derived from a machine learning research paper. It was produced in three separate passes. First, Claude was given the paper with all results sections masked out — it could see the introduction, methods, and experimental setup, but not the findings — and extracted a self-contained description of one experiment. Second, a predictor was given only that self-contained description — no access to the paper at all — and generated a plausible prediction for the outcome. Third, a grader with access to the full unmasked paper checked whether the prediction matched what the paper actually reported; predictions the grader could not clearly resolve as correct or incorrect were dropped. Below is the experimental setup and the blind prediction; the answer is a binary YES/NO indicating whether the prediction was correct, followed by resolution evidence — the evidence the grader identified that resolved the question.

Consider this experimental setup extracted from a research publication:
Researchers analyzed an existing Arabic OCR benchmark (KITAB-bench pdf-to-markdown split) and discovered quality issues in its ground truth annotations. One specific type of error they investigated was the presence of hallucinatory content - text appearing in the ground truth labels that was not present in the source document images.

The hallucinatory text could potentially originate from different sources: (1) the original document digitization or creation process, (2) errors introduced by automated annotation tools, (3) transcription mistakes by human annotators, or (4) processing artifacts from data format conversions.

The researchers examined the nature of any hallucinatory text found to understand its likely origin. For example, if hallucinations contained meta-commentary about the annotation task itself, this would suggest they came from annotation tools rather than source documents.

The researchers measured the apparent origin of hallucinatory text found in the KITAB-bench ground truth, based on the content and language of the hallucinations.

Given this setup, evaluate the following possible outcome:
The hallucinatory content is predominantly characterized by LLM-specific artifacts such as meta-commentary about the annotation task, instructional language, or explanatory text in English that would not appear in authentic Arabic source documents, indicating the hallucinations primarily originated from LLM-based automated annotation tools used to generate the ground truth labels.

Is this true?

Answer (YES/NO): YES